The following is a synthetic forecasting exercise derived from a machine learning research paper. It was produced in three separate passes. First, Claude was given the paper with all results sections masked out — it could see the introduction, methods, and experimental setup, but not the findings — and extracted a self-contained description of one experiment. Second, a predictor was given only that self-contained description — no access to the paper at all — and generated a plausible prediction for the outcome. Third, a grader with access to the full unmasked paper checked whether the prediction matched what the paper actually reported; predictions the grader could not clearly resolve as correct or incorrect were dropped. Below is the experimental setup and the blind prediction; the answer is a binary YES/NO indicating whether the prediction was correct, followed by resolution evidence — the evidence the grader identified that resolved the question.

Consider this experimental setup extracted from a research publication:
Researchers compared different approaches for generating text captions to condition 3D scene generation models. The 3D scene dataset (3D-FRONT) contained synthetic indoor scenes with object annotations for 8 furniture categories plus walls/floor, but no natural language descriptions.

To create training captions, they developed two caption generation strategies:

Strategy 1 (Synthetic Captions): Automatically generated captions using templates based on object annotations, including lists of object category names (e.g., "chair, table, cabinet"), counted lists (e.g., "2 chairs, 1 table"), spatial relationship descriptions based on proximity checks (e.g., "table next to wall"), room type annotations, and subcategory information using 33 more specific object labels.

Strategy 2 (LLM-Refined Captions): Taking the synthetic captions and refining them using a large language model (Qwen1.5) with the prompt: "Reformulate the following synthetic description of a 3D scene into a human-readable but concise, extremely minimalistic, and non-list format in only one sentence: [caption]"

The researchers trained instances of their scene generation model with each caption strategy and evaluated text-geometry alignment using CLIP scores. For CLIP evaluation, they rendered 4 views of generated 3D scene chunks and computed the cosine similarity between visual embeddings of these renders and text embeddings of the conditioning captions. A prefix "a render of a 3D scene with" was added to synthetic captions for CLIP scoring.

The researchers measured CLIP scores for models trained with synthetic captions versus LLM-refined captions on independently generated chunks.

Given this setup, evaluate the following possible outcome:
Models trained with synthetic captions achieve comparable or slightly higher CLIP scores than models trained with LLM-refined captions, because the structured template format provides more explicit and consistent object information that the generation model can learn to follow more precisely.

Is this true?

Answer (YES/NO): NO